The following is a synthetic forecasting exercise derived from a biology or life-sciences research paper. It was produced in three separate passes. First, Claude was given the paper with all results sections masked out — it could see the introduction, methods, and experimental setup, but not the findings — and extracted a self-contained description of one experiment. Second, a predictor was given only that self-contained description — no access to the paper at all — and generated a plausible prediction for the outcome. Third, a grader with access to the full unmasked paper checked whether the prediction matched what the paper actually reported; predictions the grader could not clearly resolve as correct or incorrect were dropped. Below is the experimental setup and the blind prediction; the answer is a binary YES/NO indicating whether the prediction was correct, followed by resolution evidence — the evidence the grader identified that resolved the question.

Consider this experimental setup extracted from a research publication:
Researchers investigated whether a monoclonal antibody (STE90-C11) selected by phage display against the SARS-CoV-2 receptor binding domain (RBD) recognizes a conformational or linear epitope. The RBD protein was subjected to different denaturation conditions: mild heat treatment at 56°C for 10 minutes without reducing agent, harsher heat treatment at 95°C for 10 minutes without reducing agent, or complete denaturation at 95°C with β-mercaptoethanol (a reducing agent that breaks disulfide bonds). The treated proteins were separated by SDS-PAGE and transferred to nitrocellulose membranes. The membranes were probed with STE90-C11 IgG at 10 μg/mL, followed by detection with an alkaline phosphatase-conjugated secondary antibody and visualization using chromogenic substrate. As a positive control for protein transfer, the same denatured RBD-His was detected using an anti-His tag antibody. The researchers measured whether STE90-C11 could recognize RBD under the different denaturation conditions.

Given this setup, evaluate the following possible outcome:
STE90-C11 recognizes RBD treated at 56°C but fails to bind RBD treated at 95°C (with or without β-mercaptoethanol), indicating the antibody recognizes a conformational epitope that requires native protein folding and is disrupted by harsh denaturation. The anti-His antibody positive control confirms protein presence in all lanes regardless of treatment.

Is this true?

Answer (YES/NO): NO